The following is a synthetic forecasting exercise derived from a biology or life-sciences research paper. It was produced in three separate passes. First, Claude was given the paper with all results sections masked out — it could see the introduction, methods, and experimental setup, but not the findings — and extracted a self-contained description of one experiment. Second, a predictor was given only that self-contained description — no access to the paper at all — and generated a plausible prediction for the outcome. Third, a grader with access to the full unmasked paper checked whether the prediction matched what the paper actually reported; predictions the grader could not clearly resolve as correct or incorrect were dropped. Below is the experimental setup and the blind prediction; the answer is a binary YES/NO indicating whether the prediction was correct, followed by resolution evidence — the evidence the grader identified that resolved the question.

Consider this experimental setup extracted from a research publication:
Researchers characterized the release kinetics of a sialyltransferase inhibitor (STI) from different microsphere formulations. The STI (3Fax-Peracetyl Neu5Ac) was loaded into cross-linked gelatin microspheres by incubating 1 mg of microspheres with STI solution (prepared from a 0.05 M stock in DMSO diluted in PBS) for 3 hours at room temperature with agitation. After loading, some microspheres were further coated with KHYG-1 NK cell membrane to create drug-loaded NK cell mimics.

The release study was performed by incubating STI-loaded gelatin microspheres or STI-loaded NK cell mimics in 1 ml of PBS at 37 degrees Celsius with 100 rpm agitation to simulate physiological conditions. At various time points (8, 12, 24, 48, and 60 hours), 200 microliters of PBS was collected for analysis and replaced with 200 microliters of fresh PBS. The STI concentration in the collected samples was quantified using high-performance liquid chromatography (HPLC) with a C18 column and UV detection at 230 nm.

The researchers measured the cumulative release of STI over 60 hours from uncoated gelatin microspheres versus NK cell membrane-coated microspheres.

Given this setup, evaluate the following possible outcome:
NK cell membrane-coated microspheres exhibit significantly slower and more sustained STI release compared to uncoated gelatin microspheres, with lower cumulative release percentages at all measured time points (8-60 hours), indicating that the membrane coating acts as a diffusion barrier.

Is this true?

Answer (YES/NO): YES